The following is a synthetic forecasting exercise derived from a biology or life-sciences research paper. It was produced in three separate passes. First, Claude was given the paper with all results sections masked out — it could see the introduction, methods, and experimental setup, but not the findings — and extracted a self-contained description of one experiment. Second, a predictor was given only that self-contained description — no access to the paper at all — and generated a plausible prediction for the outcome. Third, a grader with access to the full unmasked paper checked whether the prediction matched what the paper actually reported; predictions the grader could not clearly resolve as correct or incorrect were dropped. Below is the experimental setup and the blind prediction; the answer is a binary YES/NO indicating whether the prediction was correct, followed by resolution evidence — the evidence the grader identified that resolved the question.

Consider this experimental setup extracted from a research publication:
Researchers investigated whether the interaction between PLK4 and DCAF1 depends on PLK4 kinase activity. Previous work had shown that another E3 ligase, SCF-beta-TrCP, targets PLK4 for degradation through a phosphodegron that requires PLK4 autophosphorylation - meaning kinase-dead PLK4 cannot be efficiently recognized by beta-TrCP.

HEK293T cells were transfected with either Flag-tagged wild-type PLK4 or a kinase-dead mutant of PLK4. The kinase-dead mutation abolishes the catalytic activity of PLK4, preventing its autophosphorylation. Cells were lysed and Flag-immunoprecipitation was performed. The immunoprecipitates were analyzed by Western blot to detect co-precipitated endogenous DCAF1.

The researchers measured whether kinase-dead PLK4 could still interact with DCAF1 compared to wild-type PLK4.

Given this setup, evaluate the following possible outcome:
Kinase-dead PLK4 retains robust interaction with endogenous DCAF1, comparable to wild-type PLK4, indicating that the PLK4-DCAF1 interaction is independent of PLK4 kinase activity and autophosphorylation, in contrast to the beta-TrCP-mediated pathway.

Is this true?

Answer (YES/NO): YES